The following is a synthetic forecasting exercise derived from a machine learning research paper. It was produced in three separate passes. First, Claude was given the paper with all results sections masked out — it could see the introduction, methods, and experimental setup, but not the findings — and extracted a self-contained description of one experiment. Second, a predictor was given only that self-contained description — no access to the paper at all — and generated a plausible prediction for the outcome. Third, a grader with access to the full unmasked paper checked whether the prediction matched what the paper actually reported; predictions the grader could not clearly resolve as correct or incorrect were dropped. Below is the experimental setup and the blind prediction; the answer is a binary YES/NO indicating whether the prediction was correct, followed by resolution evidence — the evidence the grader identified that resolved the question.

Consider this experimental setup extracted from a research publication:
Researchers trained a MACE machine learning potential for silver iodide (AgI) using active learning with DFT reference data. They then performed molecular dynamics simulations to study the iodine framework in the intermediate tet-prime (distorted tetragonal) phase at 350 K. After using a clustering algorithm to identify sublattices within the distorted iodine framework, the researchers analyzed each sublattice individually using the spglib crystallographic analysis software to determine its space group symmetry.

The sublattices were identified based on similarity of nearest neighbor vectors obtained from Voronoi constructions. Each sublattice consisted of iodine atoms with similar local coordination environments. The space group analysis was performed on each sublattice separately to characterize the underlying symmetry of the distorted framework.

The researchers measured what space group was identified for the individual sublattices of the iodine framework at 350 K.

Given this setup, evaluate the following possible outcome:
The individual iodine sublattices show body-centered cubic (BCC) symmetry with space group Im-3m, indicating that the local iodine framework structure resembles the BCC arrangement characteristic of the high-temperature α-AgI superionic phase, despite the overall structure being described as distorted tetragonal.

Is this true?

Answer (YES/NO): NO